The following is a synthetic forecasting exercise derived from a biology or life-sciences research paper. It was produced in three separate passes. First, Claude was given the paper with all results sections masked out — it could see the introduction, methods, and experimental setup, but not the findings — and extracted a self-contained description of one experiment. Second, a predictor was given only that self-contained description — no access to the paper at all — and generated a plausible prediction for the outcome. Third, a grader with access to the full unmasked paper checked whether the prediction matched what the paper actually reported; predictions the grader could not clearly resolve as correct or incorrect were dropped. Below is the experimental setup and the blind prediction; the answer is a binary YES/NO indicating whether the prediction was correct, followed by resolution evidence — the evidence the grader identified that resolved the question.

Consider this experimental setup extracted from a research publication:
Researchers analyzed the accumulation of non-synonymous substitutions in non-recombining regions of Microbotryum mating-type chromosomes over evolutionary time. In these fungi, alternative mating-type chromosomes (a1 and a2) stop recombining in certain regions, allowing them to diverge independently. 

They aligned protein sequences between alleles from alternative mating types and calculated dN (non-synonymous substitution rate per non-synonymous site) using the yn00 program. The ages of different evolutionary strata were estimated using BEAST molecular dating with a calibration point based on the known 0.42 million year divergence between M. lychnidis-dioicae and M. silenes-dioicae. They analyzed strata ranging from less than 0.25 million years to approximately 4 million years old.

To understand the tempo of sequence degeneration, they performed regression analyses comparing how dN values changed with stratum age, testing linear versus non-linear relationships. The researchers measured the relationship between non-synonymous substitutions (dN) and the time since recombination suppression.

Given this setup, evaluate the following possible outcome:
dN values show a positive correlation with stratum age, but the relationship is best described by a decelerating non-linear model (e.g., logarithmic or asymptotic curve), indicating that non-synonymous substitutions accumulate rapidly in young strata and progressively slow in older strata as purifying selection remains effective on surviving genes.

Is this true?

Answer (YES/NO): NO